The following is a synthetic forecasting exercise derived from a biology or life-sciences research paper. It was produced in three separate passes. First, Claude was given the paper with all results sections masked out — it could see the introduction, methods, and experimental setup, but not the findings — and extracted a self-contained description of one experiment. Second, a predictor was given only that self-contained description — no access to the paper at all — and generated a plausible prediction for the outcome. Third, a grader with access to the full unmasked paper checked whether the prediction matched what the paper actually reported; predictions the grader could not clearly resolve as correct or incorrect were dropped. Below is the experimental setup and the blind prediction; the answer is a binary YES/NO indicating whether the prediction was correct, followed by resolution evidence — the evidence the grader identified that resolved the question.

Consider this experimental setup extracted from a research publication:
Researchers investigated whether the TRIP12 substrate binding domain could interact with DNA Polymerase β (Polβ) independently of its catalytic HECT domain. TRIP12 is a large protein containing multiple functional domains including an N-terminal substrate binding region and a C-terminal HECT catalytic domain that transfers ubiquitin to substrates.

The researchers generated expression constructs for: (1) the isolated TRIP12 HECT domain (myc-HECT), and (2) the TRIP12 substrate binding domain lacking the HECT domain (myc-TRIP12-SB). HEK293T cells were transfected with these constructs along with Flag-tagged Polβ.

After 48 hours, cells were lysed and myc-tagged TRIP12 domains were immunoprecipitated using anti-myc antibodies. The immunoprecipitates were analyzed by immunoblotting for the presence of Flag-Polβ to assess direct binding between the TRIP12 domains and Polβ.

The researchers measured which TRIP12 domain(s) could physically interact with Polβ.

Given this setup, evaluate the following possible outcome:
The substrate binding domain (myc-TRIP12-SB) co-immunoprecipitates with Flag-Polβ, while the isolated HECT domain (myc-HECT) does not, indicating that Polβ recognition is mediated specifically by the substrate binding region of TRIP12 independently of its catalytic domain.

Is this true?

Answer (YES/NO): NO